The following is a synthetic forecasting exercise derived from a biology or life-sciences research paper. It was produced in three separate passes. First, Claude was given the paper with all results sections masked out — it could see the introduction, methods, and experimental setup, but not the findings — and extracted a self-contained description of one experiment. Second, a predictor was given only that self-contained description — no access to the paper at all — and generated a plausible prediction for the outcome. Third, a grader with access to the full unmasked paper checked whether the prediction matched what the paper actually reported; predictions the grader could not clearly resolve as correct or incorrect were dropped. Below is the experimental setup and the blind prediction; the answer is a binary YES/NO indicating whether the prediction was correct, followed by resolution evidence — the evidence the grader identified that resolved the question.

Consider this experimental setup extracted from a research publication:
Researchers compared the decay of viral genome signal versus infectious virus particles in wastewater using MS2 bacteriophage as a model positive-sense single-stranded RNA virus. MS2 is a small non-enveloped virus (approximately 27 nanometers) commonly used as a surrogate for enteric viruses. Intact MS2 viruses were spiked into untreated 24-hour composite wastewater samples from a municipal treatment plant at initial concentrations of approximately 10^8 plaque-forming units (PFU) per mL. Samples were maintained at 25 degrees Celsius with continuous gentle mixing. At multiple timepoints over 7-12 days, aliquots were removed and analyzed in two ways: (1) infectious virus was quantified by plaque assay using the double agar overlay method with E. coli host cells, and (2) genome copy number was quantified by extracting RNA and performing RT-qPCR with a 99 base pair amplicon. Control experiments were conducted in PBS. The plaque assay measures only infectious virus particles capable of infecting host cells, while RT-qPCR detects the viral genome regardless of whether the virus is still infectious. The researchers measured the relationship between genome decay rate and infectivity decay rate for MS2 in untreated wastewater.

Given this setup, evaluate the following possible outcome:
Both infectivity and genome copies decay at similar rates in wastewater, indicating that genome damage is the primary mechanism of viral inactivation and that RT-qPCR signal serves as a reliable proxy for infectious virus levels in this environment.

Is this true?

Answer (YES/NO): NO